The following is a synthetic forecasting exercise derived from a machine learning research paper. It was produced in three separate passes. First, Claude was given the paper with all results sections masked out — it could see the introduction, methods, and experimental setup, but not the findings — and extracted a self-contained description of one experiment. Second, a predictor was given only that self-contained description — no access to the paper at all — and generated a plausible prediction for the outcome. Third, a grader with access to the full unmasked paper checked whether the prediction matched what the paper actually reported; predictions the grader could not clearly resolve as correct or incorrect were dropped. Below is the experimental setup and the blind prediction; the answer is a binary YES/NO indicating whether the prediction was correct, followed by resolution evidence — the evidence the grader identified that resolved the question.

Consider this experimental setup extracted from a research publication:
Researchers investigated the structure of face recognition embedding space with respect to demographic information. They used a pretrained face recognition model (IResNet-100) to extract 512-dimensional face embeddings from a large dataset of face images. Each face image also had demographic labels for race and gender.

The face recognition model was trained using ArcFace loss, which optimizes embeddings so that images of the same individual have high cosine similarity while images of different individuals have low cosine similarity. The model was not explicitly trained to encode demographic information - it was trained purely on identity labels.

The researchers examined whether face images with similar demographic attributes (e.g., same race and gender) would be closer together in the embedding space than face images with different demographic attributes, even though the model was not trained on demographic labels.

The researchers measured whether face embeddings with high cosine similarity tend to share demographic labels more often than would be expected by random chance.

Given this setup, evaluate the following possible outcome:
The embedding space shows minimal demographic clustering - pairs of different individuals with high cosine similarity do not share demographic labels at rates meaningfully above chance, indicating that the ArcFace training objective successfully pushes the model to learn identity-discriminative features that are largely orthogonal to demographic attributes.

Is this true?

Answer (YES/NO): NO